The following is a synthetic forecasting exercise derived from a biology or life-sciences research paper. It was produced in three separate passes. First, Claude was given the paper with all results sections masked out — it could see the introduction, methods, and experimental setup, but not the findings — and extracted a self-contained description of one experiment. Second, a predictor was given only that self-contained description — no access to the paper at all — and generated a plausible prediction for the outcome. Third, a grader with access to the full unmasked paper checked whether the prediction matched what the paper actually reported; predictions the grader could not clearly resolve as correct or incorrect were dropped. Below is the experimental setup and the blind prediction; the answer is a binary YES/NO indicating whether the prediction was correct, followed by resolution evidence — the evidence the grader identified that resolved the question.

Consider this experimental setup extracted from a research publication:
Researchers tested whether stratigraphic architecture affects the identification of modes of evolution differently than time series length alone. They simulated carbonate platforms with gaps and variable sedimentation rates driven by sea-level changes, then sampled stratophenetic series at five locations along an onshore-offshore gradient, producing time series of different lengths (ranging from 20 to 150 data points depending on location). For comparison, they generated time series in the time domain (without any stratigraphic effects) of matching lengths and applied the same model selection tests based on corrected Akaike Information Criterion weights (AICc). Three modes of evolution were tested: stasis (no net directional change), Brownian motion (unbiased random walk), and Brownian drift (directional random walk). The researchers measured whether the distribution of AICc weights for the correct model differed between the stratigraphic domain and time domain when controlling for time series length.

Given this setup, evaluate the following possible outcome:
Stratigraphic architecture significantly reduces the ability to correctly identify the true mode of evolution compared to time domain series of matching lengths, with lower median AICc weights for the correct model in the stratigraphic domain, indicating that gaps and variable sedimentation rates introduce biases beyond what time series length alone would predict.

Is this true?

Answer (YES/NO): NO